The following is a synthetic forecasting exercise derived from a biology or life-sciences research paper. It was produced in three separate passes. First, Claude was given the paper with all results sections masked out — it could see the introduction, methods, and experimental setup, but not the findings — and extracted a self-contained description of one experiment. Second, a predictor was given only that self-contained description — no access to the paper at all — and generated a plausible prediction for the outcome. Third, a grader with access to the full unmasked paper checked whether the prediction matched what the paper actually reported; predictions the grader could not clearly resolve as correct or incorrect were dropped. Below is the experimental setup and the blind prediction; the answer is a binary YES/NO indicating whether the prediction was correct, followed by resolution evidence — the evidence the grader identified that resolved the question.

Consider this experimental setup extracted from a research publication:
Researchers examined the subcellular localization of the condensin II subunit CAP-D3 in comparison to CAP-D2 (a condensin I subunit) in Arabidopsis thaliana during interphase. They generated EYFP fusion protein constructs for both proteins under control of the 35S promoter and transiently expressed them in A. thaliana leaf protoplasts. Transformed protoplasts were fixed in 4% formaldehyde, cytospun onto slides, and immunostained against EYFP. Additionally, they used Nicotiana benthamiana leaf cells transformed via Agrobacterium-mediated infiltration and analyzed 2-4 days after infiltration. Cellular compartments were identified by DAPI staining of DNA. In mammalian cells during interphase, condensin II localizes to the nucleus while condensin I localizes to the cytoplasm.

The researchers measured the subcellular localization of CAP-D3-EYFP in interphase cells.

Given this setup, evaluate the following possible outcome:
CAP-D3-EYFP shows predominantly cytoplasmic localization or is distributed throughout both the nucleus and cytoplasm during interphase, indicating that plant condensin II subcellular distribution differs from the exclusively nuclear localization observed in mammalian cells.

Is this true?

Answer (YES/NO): NO